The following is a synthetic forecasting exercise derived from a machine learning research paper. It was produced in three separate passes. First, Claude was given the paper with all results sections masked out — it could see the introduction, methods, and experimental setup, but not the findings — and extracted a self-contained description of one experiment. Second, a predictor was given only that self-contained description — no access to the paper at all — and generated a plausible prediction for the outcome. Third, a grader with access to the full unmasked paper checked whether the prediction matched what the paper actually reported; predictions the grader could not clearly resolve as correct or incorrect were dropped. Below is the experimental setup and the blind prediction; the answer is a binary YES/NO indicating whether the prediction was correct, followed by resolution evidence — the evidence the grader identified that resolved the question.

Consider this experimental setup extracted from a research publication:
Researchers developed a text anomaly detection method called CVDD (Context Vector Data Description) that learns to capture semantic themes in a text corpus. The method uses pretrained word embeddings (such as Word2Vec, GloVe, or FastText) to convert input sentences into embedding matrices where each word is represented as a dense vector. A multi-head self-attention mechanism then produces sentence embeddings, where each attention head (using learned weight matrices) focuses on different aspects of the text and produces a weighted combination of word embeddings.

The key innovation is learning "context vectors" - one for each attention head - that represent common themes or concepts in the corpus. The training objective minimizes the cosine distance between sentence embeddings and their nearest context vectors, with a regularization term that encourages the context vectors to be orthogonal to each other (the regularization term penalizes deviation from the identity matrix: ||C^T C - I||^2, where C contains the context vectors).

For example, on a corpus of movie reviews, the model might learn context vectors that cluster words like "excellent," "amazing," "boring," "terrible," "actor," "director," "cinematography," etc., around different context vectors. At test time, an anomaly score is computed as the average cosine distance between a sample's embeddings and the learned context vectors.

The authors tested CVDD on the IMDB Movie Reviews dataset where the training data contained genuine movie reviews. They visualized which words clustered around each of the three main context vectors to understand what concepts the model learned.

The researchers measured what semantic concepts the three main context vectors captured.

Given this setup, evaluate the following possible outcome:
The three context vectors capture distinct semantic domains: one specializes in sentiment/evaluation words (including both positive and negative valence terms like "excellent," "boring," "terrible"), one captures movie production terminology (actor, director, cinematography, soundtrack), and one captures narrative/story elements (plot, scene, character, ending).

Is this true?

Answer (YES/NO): NO